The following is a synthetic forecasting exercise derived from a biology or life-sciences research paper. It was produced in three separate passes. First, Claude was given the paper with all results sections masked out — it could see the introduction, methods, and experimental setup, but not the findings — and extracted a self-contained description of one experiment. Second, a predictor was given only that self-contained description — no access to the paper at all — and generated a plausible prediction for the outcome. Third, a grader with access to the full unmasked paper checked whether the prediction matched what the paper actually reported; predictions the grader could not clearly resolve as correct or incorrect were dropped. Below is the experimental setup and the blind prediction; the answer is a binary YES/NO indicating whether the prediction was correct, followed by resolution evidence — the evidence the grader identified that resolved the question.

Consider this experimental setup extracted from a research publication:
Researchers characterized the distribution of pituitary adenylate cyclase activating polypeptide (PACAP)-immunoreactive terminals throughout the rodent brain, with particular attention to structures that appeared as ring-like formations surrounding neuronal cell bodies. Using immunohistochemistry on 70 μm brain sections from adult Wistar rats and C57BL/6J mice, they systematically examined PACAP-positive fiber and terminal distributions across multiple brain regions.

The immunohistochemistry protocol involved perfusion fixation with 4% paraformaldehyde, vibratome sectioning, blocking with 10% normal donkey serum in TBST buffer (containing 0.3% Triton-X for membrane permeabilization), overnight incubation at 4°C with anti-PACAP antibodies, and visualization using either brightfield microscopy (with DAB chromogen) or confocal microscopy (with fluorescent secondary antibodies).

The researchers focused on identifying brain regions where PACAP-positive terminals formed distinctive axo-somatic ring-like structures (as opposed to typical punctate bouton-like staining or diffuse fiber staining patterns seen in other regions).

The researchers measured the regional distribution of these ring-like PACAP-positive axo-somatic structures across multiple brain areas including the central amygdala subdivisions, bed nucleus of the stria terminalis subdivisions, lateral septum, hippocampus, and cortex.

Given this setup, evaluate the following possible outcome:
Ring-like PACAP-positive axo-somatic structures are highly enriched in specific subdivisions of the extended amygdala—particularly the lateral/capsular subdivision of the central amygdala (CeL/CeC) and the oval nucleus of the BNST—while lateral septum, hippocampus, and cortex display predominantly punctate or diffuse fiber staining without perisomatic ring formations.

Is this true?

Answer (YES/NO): NO